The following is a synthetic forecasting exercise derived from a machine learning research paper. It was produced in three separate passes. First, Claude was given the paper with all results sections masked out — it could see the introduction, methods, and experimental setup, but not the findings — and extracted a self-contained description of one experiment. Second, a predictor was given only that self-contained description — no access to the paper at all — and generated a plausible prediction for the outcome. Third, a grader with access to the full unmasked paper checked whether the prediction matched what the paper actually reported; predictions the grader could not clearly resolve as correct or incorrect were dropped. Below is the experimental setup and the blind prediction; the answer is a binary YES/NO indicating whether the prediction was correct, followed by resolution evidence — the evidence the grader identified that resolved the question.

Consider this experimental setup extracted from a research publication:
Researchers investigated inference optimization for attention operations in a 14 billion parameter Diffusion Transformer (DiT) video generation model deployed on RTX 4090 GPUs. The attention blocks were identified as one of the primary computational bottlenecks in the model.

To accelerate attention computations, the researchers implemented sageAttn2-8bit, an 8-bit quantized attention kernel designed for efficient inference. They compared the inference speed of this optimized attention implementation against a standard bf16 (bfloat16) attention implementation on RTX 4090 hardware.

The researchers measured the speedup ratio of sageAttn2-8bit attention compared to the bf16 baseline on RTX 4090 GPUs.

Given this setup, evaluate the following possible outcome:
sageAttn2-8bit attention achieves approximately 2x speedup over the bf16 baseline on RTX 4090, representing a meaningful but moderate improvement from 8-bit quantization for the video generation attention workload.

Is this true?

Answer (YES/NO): NO